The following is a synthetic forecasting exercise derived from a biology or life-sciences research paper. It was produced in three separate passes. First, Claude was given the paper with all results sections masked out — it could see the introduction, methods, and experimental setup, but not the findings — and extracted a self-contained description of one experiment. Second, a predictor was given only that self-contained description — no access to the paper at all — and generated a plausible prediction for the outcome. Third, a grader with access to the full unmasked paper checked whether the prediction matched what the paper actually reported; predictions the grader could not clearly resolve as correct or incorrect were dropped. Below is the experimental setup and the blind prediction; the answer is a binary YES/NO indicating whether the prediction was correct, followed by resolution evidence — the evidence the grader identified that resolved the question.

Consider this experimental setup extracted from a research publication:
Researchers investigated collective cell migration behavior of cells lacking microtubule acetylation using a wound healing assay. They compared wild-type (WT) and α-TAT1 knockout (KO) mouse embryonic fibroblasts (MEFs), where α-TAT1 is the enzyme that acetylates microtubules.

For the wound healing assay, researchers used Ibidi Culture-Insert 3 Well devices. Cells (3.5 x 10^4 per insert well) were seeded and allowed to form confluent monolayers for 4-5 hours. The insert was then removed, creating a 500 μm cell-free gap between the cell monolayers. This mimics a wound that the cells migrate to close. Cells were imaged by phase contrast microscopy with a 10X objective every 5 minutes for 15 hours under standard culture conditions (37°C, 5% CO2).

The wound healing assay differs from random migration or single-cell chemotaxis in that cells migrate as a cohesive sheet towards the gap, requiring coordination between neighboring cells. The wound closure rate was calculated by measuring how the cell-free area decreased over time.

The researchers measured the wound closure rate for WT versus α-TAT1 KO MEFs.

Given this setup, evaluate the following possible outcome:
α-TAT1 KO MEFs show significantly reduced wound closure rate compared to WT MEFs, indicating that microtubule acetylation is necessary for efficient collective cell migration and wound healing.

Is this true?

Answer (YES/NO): NO